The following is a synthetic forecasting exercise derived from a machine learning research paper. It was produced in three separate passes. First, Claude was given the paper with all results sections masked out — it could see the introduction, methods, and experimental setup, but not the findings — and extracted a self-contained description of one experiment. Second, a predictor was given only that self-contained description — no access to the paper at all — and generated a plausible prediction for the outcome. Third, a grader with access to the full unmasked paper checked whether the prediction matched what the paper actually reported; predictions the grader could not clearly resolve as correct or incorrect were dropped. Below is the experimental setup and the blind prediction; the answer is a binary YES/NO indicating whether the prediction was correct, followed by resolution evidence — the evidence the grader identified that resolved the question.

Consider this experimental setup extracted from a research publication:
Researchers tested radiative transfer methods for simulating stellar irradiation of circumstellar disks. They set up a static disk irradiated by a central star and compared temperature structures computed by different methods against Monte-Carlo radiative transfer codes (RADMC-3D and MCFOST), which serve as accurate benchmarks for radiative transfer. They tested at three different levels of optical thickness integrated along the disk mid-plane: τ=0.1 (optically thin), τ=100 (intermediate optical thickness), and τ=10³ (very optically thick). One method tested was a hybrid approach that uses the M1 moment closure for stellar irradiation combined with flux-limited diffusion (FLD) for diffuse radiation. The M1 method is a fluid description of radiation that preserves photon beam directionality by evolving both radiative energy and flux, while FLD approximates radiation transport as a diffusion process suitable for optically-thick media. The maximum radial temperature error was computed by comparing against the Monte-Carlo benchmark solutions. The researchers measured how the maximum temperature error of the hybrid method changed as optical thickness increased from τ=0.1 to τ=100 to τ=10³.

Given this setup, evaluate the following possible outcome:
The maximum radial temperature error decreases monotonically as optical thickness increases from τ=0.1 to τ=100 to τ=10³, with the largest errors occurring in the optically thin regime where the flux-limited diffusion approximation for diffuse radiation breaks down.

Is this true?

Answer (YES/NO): NO